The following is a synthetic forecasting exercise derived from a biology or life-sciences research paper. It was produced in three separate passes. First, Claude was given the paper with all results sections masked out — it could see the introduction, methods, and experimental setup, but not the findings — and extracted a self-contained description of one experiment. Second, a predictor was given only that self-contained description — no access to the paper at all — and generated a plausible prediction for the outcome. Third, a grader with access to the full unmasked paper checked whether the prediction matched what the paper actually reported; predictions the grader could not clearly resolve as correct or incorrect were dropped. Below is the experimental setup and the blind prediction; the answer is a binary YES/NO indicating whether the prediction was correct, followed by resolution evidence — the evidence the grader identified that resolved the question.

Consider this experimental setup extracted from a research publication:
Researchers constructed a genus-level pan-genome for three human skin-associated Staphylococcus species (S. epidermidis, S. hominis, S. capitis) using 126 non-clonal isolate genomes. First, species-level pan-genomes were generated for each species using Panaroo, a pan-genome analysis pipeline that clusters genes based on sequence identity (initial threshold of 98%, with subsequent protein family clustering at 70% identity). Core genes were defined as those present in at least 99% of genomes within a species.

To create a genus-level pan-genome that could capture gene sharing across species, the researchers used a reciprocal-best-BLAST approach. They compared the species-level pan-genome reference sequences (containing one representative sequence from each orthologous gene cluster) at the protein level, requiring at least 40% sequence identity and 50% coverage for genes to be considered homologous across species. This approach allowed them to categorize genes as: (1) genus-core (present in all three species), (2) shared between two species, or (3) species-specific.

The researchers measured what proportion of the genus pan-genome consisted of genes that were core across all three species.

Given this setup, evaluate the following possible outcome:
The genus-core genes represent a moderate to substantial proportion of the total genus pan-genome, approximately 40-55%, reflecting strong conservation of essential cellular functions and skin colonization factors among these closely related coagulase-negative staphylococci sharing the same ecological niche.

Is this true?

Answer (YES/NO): NO